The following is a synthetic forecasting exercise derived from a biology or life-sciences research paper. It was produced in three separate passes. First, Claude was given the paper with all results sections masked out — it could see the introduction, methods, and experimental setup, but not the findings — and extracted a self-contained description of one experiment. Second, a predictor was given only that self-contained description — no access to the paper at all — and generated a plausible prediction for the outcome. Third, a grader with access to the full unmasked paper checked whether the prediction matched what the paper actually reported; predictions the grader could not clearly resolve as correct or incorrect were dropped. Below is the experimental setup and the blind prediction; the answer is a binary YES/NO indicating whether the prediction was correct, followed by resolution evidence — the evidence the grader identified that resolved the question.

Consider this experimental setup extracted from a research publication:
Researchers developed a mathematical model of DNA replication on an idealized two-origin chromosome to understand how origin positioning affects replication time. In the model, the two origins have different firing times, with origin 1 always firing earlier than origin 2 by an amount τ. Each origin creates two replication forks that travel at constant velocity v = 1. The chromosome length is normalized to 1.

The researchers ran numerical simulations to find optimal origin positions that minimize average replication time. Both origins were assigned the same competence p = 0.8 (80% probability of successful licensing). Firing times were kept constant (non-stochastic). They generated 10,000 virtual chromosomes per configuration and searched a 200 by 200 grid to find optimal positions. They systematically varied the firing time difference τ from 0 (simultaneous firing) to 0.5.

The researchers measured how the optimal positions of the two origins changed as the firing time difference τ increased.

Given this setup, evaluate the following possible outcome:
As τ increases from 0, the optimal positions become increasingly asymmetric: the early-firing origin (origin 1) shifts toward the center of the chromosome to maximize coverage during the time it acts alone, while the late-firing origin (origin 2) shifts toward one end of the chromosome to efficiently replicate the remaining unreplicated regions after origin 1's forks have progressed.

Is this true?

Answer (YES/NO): NO